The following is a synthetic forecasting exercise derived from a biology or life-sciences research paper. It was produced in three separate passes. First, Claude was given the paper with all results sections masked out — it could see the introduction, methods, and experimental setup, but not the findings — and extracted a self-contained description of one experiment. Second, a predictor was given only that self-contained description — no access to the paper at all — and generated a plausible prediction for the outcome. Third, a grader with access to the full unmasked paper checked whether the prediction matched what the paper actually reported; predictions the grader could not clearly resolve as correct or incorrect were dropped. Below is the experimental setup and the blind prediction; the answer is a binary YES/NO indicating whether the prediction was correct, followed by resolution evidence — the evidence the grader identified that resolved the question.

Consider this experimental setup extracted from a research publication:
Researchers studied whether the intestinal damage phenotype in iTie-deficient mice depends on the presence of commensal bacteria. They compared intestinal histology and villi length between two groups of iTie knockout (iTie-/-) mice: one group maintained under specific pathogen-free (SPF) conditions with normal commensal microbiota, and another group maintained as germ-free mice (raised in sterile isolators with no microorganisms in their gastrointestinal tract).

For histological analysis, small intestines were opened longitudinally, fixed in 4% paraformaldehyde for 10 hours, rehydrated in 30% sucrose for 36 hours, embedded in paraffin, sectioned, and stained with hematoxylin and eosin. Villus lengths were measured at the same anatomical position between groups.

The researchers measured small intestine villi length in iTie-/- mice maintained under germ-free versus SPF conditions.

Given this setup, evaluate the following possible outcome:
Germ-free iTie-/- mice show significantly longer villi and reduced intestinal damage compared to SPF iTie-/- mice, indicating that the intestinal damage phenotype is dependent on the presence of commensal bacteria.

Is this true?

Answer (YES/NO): YES